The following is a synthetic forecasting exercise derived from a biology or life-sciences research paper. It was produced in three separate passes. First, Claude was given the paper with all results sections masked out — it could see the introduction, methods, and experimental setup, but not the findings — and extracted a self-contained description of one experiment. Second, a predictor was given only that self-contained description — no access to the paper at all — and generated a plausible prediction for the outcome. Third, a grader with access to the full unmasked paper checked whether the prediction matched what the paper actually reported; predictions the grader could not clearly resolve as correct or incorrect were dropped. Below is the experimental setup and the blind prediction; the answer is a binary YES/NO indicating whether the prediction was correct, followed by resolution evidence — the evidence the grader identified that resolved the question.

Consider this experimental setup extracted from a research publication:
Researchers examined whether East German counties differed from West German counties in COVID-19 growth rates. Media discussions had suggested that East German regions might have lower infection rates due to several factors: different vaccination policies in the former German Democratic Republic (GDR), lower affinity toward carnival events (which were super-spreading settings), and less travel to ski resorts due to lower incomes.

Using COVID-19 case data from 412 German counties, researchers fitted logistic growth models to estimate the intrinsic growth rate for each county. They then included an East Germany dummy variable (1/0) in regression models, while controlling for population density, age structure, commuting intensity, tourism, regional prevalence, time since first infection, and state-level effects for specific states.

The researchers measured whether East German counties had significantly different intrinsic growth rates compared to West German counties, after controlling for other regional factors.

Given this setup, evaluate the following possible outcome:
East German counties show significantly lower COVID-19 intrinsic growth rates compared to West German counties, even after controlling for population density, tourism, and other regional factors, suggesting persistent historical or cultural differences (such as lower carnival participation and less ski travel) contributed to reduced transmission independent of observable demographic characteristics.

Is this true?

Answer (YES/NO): NO